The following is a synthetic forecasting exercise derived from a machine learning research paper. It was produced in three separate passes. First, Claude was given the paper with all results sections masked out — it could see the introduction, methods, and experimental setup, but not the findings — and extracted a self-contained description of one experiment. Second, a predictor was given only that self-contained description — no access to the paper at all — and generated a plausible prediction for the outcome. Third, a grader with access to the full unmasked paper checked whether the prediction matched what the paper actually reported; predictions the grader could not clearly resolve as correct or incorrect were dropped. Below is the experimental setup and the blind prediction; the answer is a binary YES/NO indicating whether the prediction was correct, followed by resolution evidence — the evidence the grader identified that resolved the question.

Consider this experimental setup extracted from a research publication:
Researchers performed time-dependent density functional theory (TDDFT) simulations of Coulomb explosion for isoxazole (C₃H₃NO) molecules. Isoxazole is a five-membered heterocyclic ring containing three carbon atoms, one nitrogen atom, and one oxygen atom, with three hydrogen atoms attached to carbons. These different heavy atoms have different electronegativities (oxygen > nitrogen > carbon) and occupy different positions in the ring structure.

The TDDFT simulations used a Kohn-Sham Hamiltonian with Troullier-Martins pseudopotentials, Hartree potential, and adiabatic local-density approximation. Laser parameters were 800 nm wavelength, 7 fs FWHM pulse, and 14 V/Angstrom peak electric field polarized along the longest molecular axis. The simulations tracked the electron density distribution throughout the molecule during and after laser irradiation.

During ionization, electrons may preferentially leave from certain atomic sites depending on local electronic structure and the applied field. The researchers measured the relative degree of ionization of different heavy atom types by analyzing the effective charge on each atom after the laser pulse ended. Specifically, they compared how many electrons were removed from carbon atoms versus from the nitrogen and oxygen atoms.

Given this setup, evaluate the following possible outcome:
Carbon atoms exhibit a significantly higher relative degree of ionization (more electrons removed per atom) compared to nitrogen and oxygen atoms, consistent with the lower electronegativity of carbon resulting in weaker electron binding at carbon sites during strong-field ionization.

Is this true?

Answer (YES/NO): YES